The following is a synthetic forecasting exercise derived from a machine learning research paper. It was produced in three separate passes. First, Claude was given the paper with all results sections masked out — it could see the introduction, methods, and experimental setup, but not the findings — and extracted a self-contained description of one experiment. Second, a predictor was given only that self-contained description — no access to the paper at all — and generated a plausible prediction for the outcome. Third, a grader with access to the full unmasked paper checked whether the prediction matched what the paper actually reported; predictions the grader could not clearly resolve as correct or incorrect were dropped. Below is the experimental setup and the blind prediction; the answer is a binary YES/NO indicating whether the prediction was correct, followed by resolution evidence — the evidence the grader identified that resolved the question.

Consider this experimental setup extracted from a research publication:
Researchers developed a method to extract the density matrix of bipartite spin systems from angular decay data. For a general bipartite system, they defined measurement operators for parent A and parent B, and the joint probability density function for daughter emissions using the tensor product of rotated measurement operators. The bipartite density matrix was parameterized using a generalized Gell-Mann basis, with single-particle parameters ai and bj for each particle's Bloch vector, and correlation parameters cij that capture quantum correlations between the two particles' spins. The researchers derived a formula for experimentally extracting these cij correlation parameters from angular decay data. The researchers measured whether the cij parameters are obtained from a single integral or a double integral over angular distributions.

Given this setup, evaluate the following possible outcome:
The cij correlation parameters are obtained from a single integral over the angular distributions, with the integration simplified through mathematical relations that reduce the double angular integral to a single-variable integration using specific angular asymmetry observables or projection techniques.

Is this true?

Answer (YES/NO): NO